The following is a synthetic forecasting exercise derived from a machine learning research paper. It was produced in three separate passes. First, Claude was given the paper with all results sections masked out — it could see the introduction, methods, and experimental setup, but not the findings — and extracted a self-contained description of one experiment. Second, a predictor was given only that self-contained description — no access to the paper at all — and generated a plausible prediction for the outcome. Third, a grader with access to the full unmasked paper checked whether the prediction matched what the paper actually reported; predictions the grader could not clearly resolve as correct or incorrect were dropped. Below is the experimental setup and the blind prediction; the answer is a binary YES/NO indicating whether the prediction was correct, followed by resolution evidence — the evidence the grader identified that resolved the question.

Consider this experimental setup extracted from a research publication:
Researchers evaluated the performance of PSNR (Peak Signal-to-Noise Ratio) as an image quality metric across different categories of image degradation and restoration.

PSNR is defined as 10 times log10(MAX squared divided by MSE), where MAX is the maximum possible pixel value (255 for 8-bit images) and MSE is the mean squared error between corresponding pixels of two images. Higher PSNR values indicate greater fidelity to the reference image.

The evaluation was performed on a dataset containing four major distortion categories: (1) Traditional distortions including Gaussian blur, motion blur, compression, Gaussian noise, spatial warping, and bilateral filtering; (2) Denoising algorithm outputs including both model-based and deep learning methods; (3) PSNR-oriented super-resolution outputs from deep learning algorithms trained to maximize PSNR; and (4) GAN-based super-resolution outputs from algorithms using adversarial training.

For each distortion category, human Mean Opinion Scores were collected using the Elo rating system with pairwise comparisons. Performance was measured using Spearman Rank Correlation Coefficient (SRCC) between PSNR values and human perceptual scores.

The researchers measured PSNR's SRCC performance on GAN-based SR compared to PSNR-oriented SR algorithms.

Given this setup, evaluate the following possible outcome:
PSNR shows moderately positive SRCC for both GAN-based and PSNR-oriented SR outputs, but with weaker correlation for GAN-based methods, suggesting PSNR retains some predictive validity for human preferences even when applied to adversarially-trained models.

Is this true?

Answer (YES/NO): NO